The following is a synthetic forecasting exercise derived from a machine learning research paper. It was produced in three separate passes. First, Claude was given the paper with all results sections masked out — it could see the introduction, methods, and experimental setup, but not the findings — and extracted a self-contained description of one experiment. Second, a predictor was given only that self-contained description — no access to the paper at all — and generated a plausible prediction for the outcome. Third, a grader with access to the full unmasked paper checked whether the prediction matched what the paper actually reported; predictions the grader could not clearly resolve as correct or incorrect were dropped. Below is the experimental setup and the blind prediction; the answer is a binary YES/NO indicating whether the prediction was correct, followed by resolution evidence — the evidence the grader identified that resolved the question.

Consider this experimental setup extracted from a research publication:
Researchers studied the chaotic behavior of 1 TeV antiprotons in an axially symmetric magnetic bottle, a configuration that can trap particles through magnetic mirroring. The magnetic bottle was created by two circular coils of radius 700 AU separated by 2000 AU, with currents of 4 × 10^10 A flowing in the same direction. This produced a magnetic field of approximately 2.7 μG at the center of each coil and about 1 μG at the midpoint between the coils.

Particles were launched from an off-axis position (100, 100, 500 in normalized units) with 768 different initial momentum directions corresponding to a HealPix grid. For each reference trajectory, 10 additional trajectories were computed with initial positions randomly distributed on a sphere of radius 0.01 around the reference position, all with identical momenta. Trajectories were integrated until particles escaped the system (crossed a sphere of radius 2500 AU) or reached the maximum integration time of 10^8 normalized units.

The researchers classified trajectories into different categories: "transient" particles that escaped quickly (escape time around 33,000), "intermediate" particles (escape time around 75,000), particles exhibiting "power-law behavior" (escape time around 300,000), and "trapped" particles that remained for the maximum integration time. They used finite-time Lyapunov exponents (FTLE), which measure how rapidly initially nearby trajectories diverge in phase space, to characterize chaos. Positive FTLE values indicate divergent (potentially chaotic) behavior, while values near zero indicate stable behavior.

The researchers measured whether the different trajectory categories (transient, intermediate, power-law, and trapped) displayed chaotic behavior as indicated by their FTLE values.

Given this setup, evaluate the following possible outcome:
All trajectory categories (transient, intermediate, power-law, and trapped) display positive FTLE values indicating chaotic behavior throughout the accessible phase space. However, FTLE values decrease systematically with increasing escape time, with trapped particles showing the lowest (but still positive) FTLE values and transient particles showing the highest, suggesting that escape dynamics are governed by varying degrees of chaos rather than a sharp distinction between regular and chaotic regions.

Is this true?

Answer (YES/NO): NO